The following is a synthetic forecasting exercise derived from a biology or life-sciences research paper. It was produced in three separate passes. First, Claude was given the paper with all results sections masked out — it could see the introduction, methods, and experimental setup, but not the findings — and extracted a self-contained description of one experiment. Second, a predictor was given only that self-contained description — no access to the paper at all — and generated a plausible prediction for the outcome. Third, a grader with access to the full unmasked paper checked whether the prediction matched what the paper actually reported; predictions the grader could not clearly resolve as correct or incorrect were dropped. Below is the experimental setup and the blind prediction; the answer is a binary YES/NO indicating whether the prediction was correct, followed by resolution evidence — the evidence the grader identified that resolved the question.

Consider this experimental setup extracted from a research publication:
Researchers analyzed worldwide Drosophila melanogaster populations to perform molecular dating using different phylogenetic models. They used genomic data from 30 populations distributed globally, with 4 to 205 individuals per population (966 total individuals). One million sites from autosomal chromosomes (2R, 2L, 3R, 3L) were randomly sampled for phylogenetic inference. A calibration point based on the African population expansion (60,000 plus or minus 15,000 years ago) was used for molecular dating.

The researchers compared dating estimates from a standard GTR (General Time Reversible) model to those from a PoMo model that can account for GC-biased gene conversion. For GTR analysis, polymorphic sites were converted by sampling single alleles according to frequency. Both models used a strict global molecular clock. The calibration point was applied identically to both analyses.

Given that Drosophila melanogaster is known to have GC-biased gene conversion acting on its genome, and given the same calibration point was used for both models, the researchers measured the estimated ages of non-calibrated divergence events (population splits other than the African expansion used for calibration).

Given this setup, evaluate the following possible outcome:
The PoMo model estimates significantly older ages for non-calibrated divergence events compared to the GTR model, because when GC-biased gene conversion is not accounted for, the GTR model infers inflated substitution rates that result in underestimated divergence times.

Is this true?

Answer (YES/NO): YES